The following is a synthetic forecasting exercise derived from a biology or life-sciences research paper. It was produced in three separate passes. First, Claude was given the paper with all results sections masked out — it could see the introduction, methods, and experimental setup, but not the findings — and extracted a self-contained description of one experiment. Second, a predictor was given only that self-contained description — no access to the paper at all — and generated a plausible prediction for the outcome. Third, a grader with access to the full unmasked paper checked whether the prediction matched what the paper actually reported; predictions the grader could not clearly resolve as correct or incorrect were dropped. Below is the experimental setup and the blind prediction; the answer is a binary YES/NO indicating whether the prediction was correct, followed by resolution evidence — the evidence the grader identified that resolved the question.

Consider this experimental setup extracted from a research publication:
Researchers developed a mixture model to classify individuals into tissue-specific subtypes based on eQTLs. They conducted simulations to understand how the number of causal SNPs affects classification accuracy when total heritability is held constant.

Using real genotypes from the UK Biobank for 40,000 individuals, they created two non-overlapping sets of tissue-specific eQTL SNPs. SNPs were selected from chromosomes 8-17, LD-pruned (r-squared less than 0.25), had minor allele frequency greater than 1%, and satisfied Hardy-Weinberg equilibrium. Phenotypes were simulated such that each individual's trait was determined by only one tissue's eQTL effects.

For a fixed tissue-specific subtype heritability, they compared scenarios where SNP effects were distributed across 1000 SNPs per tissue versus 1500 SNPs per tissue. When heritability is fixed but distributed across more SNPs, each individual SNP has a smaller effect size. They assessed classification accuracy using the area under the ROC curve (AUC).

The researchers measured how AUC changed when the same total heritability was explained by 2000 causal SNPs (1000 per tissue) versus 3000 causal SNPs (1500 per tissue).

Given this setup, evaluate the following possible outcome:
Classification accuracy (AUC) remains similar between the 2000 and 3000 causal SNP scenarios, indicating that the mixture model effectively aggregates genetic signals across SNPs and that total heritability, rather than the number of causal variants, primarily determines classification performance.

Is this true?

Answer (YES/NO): NO